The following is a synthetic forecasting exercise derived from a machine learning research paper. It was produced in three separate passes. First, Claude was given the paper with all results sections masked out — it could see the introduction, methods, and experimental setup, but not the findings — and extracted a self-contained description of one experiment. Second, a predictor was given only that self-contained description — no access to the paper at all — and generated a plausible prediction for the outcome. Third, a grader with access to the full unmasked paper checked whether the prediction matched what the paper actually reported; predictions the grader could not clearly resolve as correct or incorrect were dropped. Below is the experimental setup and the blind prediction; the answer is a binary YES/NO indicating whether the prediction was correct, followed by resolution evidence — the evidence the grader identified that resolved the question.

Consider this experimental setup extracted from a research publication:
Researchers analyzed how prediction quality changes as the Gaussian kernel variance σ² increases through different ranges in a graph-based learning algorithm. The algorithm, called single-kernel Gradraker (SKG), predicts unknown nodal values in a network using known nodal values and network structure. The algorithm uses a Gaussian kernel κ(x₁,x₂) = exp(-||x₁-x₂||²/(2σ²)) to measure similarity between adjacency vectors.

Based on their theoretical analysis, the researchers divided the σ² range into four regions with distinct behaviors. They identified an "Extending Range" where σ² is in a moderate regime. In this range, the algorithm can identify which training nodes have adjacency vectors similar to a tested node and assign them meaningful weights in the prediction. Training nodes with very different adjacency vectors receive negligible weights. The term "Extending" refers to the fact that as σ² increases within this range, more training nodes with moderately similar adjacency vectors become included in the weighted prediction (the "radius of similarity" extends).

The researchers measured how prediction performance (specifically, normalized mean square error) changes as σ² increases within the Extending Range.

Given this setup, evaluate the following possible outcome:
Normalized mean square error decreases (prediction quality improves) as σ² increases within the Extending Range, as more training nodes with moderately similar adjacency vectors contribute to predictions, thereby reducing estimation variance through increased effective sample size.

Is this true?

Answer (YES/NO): YES